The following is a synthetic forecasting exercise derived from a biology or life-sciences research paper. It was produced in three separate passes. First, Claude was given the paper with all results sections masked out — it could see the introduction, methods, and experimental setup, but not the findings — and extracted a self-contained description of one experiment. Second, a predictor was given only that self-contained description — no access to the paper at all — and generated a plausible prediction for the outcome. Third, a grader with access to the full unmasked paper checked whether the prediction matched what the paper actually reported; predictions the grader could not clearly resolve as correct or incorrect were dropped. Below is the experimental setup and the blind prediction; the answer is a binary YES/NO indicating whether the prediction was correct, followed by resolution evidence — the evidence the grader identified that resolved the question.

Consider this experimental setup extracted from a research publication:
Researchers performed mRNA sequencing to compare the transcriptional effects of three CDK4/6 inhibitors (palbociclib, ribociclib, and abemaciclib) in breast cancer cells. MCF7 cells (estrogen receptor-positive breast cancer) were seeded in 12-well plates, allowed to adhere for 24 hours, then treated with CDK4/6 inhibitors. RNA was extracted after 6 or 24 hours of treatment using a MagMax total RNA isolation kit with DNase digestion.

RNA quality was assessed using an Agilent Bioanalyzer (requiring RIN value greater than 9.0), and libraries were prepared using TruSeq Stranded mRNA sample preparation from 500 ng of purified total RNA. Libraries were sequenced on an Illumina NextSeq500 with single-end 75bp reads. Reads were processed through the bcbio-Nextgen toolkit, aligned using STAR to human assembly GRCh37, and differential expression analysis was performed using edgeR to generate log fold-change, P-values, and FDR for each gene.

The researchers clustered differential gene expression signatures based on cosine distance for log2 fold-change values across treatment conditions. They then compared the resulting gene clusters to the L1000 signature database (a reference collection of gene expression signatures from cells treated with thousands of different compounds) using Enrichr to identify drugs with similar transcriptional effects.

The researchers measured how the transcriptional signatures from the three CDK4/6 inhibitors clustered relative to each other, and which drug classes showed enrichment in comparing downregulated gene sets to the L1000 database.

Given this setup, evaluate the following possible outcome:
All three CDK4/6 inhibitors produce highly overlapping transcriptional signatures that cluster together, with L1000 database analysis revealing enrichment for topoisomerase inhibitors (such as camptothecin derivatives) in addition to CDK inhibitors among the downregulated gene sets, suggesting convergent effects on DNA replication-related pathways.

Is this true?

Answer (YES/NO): NO